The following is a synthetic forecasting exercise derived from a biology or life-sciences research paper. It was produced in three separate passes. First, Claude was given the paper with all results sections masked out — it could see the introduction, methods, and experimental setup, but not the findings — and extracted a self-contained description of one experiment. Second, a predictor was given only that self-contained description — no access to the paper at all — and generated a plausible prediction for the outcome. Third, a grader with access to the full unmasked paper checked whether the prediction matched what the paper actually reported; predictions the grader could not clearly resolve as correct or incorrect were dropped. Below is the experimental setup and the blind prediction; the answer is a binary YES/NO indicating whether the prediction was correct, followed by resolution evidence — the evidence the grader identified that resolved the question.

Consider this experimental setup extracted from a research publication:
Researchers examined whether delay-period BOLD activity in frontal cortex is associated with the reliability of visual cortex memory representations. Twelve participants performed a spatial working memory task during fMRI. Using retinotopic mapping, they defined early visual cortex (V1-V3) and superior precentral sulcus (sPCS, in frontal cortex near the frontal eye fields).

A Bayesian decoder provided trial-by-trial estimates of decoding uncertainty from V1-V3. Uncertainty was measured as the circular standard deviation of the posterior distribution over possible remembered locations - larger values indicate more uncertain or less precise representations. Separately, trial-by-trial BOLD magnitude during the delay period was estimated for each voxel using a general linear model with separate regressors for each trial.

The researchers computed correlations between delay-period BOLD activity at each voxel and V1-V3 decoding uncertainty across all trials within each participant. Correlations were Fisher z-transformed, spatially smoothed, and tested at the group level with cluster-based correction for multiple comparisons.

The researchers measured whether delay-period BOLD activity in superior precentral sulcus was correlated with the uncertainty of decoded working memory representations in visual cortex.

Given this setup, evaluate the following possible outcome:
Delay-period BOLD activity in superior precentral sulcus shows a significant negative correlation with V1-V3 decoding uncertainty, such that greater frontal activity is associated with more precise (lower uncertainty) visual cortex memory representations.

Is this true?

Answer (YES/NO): NO